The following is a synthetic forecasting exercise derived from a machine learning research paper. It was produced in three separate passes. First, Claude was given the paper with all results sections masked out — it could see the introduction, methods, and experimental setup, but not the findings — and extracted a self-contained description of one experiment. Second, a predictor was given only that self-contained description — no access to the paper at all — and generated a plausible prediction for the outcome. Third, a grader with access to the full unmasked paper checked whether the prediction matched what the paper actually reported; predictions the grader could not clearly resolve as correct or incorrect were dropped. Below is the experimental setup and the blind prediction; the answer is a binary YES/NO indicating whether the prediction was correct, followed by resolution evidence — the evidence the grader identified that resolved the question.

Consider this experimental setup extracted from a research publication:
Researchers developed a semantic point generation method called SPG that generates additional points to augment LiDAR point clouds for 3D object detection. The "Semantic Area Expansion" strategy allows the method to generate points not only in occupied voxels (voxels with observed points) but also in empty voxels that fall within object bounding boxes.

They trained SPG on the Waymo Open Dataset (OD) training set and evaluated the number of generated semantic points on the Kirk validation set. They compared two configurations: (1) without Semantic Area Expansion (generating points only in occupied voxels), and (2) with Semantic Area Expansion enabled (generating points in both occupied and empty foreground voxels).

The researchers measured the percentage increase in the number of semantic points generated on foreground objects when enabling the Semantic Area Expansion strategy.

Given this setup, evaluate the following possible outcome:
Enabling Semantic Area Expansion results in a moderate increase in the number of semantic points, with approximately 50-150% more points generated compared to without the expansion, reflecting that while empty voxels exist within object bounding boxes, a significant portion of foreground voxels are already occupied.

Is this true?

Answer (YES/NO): NO